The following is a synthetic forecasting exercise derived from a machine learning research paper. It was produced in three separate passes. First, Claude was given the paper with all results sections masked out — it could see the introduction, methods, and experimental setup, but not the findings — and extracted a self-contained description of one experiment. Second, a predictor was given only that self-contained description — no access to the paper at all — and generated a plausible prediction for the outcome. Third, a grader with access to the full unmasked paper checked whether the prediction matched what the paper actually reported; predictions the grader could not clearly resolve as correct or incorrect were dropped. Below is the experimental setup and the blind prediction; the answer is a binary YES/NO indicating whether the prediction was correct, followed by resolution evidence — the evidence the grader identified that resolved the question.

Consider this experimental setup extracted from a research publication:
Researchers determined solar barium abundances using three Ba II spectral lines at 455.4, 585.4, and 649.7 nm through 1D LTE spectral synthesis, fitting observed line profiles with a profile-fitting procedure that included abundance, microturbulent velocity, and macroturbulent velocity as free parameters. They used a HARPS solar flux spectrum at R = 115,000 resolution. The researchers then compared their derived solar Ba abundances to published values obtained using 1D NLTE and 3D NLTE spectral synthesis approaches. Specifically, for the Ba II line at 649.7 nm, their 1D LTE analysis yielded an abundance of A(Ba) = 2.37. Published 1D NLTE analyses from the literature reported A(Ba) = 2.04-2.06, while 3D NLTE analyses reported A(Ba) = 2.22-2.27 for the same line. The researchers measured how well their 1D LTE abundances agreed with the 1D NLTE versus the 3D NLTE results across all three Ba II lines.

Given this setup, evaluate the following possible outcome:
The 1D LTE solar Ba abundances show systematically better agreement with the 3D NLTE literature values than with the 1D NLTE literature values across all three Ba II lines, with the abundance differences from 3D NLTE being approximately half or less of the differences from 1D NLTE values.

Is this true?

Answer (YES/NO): YES